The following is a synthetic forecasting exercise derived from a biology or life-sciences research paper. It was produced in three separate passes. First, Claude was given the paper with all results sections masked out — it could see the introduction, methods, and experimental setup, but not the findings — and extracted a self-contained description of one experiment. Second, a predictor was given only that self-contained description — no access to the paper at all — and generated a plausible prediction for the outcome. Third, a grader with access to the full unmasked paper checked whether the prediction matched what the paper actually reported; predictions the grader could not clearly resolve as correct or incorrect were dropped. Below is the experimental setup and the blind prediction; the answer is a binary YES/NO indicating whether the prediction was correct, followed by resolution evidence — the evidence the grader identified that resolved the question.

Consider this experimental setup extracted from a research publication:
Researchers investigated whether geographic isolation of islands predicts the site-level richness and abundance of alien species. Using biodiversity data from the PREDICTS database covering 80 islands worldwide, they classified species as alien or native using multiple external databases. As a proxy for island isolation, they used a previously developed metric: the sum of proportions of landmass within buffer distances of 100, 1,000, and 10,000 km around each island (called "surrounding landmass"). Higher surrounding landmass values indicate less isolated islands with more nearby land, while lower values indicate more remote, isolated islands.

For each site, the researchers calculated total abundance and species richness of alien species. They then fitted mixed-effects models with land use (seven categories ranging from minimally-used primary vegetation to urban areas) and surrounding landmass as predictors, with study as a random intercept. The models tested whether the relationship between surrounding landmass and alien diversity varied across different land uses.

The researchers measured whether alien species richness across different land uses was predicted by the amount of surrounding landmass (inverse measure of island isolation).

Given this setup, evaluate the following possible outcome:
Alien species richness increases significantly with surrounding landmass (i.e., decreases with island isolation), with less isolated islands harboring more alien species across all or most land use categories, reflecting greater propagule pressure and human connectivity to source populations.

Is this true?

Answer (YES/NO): NO